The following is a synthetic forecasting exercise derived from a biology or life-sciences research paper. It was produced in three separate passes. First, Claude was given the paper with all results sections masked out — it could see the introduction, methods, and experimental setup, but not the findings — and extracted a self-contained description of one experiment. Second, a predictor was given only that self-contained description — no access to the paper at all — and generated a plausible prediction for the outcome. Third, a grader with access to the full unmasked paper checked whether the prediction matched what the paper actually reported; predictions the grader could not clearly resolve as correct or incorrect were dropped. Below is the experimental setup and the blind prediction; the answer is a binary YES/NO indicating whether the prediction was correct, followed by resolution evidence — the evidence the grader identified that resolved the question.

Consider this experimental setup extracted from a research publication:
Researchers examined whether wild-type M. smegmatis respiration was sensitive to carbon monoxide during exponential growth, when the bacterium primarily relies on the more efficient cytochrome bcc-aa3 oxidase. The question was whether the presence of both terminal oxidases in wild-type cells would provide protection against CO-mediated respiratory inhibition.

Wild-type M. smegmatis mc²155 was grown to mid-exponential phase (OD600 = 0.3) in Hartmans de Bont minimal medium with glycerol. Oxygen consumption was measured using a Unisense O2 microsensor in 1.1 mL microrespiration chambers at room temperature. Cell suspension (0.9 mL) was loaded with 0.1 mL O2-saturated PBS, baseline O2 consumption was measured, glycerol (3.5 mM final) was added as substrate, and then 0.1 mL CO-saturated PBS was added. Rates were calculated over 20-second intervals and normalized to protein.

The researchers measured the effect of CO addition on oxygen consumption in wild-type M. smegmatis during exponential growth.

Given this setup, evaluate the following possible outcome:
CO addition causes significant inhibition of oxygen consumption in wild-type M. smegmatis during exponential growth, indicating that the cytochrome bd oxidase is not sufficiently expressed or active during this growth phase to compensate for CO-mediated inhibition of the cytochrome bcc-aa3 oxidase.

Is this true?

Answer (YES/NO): NO